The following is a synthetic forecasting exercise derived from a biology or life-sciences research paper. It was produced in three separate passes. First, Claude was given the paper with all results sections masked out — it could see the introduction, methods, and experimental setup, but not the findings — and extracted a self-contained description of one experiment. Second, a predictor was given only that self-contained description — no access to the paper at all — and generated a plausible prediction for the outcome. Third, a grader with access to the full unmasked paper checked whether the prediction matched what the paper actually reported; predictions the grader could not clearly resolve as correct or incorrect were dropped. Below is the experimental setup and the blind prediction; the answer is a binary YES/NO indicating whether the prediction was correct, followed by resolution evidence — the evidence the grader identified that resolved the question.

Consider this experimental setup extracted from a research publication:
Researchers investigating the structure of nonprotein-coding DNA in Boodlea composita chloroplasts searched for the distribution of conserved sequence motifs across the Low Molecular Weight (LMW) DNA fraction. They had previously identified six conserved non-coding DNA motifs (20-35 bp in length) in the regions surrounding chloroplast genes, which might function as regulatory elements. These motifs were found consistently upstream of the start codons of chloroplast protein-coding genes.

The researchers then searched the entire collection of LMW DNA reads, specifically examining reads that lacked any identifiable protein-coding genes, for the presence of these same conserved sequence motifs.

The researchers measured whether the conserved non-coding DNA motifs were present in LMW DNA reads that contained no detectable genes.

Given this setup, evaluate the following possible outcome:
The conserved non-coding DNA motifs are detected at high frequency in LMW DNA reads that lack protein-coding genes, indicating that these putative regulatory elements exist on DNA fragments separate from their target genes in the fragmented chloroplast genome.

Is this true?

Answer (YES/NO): YES